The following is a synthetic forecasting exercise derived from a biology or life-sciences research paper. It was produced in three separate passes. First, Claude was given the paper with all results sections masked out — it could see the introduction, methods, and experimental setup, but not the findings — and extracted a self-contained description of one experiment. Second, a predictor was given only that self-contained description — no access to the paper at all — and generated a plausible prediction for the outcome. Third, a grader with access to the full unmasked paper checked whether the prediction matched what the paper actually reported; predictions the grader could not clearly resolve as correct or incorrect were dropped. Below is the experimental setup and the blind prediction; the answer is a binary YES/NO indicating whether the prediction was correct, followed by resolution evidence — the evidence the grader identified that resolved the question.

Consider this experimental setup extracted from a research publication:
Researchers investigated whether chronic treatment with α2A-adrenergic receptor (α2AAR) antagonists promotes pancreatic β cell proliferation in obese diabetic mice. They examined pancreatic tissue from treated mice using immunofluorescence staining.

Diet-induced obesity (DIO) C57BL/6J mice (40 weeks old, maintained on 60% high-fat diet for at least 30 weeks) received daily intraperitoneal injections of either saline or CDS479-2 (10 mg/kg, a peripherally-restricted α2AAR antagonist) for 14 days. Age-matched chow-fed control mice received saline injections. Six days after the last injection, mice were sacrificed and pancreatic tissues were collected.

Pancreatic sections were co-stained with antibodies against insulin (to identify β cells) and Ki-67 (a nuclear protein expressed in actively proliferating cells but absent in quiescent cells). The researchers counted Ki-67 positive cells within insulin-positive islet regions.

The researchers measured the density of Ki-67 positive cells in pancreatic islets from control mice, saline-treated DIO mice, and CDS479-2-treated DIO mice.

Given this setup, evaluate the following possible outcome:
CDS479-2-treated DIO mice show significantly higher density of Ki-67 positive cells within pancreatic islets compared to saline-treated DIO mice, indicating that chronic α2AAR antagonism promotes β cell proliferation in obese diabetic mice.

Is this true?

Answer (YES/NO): YES